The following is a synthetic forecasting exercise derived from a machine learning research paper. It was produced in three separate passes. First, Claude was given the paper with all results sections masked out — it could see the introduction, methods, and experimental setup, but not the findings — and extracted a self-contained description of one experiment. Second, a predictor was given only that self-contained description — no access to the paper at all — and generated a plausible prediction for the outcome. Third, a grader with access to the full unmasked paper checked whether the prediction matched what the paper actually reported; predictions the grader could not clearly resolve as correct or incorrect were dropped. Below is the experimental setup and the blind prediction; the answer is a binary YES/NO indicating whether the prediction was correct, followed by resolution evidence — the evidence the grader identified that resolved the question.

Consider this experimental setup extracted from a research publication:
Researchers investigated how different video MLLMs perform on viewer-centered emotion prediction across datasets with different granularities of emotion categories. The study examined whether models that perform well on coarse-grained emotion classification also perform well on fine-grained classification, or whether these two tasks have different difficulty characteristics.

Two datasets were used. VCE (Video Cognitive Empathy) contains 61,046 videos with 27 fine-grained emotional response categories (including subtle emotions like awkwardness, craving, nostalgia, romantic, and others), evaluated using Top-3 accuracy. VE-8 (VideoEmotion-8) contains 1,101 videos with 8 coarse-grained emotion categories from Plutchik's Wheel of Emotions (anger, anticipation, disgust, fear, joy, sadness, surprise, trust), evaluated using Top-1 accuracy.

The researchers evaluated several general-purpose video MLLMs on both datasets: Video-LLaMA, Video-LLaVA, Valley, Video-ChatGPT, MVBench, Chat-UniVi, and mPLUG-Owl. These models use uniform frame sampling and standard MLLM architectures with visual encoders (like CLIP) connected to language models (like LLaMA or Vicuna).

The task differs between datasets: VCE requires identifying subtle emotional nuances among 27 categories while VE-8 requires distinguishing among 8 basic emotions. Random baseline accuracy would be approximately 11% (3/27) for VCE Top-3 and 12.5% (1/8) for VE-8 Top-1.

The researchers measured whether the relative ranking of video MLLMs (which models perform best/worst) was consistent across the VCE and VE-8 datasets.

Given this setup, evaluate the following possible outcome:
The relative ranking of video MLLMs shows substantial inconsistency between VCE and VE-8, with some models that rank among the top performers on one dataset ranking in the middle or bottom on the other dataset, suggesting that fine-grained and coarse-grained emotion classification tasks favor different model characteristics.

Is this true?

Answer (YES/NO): YES